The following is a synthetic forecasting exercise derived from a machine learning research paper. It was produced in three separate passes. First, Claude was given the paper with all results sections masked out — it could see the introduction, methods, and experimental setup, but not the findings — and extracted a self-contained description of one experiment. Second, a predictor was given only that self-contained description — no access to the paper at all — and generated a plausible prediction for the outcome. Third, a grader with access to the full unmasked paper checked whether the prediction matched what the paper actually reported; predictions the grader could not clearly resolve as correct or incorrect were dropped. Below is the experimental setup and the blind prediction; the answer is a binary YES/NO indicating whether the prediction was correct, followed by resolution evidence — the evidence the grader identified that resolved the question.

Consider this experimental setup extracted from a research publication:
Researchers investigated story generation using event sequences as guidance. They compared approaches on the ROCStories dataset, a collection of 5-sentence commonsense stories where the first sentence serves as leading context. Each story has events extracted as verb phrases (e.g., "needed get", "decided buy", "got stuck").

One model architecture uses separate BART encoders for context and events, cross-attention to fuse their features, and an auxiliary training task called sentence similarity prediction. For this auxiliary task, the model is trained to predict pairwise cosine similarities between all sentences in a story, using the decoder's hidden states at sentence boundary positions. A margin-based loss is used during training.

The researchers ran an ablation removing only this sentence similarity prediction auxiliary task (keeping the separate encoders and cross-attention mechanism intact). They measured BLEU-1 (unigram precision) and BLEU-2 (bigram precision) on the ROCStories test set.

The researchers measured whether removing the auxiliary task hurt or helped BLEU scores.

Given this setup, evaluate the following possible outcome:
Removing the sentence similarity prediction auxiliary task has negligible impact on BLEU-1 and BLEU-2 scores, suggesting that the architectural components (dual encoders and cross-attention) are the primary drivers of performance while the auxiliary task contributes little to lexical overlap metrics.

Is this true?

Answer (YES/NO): YES